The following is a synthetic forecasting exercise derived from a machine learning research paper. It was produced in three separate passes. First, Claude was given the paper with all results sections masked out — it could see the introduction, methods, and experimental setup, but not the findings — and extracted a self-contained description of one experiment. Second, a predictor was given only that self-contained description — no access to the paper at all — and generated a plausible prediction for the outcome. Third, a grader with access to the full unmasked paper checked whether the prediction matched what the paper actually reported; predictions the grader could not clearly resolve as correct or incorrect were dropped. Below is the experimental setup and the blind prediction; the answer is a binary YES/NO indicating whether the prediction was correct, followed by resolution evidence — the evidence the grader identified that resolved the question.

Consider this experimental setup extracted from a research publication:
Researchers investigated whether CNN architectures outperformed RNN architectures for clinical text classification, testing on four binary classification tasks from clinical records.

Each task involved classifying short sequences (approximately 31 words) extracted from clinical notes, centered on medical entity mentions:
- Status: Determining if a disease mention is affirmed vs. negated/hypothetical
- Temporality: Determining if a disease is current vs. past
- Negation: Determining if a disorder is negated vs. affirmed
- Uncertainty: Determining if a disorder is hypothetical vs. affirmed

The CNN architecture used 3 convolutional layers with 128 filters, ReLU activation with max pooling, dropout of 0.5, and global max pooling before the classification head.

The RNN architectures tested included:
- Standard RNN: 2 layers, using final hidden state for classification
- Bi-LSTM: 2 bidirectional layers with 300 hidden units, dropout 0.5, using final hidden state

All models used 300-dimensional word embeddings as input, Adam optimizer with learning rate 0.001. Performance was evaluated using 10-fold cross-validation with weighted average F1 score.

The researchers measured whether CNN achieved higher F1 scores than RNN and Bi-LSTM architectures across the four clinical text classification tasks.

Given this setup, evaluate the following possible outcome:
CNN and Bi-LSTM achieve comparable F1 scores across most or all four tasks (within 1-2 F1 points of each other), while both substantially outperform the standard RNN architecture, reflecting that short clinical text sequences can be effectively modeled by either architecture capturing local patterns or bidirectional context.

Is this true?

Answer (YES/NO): NO